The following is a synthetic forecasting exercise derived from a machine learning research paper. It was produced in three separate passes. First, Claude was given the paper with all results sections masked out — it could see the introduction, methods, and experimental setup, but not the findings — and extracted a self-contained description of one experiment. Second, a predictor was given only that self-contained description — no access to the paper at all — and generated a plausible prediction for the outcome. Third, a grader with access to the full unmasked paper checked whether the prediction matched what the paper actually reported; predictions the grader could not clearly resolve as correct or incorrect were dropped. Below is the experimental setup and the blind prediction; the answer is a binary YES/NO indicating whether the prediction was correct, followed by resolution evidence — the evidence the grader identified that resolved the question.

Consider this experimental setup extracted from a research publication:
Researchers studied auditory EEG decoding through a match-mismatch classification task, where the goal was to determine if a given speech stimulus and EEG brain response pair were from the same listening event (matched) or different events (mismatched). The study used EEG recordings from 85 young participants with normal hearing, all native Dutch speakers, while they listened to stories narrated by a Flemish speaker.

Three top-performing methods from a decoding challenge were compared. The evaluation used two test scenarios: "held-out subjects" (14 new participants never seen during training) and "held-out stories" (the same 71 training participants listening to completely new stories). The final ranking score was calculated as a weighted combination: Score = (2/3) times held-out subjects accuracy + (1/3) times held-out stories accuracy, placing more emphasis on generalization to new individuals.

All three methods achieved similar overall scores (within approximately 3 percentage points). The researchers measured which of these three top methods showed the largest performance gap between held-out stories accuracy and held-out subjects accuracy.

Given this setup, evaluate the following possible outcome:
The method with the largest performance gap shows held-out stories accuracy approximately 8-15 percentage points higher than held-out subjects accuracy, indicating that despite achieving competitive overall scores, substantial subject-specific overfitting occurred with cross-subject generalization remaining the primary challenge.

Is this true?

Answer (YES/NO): NO